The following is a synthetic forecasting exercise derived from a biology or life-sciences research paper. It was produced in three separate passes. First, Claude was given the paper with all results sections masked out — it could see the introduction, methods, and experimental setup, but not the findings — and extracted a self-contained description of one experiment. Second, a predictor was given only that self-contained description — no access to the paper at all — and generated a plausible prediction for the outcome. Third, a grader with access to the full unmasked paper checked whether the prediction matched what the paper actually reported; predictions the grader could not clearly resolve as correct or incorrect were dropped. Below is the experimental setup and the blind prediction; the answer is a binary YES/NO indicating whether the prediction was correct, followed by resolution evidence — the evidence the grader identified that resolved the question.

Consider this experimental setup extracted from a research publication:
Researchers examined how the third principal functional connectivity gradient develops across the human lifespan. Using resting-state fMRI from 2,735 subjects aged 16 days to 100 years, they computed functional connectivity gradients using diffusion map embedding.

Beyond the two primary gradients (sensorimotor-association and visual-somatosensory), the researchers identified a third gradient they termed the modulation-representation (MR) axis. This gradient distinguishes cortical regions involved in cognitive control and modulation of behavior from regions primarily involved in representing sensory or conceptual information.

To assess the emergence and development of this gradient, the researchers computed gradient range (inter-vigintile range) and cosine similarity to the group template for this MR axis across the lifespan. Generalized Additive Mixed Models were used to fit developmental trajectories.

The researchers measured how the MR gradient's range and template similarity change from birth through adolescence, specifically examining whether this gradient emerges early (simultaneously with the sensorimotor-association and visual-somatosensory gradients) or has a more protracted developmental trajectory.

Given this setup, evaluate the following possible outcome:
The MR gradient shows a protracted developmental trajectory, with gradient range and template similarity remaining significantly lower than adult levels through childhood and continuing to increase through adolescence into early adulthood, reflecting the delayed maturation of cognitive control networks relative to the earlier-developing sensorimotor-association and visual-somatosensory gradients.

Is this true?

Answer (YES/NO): YES